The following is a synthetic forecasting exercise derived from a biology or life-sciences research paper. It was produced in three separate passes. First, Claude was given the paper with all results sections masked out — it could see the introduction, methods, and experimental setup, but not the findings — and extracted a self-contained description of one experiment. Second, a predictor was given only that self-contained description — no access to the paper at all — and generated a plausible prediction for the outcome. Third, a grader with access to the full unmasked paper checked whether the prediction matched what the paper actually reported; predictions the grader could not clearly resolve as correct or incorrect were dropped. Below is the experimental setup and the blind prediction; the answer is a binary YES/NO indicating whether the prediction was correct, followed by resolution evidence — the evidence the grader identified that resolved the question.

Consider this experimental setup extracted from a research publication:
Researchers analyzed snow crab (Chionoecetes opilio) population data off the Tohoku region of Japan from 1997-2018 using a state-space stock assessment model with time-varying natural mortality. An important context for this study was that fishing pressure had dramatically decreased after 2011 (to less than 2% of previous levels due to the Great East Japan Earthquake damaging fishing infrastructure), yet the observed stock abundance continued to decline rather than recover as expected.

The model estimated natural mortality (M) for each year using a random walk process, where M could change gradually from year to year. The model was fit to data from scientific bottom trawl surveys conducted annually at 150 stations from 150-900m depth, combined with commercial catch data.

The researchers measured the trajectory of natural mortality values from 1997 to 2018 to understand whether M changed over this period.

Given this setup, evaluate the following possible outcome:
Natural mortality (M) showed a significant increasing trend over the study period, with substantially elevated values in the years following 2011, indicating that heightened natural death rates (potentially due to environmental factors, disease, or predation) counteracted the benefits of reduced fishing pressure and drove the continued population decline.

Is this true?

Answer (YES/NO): YES